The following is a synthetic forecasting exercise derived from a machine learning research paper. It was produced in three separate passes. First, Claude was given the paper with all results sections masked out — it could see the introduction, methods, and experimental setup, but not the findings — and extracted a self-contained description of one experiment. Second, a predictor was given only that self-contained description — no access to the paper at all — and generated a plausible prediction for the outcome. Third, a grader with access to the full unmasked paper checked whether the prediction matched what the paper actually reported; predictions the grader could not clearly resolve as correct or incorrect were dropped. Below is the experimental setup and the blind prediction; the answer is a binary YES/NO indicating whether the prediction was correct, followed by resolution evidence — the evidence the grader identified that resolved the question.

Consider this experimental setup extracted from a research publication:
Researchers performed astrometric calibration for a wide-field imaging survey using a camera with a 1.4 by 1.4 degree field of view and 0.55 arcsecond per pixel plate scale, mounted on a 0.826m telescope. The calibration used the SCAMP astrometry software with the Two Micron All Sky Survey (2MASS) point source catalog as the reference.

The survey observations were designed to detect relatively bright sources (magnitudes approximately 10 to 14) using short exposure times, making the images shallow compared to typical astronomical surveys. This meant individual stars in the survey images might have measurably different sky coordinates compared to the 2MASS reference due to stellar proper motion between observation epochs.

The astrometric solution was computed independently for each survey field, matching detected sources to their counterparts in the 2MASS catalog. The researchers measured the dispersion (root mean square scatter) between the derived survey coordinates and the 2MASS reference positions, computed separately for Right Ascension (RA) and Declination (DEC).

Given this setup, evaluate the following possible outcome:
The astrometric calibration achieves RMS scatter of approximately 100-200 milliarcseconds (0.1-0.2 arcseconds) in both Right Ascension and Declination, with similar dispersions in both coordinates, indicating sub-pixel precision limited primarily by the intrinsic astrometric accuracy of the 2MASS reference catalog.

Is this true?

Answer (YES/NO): YES